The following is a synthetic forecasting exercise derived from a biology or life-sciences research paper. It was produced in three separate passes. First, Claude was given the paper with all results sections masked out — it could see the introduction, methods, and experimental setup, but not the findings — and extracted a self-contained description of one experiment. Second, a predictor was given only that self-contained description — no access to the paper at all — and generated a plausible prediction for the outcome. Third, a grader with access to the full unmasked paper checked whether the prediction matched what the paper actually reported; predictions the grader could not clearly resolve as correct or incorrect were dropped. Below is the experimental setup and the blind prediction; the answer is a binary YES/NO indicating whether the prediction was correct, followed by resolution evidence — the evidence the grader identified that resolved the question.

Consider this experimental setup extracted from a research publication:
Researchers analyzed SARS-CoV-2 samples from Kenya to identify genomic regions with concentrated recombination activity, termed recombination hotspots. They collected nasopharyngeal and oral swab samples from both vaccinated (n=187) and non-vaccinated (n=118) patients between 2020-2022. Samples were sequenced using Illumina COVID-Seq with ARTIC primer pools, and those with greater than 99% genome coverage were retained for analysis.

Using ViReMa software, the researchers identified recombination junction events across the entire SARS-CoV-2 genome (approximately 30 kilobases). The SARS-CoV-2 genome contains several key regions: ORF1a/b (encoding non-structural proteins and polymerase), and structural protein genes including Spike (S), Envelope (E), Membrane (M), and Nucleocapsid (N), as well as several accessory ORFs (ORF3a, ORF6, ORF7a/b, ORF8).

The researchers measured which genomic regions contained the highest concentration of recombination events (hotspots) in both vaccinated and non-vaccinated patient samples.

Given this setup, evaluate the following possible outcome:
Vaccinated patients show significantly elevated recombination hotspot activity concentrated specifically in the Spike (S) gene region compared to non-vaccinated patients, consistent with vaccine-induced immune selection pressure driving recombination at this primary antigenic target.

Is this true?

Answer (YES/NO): NO